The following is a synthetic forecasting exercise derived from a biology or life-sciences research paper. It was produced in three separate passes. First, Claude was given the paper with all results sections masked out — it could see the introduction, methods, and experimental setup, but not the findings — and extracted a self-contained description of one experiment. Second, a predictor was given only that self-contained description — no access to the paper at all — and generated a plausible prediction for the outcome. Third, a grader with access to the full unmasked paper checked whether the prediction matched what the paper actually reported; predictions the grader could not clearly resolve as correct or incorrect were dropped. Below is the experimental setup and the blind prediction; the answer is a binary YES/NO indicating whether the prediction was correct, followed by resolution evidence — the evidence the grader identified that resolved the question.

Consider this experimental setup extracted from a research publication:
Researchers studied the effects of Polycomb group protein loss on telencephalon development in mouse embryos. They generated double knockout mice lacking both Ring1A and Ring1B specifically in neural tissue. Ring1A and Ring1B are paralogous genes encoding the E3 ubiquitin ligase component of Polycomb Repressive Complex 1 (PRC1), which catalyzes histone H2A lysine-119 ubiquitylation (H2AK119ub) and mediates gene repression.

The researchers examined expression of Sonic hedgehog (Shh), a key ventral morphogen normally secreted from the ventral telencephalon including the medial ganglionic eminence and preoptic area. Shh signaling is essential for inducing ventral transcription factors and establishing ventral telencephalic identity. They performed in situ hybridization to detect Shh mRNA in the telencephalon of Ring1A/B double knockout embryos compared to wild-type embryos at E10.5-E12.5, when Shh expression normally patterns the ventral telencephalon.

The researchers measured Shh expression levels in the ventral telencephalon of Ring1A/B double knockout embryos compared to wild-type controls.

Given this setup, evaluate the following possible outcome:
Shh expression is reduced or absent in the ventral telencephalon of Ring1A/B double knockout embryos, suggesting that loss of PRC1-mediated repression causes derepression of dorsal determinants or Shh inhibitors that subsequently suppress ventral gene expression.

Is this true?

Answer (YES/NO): YES